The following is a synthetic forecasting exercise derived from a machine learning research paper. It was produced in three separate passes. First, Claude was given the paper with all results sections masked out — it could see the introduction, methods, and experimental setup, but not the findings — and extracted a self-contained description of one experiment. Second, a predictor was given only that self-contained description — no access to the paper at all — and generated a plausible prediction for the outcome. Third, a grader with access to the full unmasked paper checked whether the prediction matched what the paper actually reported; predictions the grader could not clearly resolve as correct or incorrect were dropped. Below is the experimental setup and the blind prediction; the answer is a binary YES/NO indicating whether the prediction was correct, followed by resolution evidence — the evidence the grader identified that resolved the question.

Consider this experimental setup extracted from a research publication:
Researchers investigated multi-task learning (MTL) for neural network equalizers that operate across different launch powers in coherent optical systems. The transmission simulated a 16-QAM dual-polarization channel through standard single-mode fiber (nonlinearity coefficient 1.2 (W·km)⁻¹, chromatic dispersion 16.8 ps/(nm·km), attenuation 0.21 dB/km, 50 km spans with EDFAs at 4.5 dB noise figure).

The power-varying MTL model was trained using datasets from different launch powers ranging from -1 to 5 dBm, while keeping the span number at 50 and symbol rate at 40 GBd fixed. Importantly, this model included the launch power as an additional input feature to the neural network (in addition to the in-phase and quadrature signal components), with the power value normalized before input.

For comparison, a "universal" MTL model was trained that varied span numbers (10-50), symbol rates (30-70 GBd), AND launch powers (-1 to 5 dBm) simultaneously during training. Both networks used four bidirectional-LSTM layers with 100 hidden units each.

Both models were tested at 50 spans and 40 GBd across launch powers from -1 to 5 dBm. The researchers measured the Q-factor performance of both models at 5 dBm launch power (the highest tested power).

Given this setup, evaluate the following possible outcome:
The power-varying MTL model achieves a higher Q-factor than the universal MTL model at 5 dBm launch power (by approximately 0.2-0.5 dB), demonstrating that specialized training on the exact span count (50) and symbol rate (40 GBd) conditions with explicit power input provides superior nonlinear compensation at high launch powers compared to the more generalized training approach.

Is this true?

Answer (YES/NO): NO